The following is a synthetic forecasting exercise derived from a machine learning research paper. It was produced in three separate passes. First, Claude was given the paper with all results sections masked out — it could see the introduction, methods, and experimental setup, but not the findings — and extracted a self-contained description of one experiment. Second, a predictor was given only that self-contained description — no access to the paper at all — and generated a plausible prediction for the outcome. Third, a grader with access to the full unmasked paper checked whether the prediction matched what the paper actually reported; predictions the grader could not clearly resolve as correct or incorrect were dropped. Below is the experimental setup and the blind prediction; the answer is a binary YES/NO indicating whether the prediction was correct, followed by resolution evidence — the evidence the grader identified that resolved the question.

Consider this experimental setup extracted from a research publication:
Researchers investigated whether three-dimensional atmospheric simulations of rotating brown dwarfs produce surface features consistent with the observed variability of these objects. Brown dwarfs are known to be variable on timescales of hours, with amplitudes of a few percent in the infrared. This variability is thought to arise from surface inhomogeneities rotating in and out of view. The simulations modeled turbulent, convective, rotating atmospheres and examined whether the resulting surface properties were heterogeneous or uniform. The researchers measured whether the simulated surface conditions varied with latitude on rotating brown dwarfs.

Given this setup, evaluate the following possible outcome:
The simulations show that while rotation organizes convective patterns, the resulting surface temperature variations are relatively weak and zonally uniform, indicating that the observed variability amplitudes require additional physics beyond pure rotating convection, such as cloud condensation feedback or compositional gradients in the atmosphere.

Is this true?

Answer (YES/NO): NO